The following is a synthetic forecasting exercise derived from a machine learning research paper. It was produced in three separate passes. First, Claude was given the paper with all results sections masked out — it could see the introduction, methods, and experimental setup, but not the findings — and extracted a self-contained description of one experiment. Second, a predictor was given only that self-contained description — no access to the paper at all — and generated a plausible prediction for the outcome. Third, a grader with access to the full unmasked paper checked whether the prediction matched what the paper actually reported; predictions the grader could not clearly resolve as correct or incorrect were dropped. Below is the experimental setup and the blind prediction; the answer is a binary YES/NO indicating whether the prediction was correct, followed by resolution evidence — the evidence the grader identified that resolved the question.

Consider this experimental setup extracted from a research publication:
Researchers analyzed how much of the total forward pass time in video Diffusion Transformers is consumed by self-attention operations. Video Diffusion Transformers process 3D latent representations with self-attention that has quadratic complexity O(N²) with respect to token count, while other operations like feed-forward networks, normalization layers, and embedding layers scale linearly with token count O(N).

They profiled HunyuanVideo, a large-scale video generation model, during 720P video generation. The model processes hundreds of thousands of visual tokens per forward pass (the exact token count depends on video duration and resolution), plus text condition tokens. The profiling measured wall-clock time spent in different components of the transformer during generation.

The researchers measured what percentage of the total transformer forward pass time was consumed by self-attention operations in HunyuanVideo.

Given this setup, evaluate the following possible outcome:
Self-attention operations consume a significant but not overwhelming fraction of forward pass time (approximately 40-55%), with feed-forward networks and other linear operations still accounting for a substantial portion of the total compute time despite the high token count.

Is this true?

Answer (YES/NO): NO